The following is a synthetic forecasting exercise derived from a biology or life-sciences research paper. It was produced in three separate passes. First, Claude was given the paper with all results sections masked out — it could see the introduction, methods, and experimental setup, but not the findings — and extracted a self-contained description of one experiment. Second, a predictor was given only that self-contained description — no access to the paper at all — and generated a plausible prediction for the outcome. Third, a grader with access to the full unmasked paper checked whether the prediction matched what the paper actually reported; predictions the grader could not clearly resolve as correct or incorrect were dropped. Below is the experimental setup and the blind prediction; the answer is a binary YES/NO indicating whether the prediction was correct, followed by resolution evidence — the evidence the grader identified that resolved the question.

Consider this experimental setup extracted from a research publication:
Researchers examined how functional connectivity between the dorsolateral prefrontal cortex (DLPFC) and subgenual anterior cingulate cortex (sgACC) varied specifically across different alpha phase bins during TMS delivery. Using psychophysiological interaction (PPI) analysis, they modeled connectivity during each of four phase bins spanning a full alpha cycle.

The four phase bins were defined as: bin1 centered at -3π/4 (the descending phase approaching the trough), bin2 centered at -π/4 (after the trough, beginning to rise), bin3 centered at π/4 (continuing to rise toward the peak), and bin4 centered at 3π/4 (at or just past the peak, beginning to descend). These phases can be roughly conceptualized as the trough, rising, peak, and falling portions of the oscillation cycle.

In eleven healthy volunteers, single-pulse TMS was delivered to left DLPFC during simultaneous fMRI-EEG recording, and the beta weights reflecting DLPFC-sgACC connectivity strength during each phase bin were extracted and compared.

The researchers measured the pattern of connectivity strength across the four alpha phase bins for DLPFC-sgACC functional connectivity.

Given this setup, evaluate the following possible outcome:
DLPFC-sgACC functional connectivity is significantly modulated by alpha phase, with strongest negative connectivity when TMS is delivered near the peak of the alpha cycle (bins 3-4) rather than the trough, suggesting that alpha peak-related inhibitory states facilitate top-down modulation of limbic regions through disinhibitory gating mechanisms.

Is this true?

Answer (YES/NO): YES